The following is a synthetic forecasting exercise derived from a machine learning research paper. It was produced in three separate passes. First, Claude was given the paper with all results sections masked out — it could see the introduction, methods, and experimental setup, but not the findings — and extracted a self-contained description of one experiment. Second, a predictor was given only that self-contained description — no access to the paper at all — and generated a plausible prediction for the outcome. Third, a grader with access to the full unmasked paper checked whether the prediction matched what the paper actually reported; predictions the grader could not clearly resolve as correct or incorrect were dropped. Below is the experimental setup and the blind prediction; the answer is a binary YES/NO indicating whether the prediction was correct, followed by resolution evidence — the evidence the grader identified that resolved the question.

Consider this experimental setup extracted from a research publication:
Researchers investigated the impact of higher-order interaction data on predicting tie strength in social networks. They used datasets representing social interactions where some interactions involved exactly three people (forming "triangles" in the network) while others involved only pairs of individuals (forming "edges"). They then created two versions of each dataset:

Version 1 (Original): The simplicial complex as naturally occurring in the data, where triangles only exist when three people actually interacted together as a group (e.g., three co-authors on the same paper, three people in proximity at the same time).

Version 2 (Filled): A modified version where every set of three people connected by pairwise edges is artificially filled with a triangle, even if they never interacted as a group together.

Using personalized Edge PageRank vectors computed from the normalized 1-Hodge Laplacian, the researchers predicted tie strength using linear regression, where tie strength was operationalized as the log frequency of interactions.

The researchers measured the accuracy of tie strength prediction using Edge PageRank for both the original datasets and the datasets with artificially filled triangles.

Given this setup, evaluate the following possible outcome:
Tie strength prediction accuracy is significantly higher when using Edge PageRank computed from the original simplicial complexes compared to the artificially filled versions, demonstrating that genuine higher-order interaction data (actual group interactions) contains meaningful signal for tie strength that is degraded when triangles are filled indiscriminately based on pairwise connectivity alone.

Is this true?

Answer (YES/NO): YES